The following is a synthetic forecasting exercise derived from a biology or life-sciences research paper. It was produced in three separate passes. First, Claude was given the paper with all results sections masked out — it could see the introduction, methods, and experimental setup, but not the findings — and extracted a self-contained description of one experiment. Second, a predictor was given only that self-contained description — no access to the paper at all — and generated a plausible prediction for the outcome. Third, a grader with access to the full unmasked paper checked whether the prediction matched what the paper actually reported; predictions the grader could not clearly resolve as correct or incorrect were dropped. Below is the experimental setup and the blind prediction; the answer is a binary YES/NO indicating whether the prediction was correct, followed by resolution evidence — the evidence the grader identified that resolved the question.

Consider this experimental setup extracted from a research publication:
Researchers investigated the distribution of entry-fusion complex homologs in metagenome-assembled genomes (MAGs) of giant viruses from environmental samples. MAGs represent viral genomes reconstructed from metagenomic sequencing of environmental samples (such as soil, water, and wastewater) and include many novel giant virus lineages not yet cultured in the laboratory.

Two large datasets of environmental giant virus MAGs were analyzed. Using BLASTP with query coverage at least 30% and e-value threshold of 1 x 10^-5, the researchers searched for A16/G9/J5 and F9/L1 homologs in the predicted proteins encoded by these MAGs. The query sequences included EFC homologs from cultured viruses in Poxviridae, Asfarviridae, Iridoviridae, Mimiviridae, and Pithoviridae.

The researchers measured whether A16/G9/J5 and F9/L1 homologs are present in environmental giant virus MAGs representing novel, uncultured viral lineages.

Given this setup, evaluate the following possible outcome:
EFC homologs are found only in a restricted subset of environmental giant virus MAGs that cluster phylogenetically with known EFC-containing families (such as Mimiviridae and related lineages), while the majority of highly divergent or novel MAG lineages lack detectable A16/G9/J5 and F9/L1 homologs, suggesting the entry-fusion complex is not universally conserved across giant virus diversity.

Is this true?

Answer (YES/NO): NO